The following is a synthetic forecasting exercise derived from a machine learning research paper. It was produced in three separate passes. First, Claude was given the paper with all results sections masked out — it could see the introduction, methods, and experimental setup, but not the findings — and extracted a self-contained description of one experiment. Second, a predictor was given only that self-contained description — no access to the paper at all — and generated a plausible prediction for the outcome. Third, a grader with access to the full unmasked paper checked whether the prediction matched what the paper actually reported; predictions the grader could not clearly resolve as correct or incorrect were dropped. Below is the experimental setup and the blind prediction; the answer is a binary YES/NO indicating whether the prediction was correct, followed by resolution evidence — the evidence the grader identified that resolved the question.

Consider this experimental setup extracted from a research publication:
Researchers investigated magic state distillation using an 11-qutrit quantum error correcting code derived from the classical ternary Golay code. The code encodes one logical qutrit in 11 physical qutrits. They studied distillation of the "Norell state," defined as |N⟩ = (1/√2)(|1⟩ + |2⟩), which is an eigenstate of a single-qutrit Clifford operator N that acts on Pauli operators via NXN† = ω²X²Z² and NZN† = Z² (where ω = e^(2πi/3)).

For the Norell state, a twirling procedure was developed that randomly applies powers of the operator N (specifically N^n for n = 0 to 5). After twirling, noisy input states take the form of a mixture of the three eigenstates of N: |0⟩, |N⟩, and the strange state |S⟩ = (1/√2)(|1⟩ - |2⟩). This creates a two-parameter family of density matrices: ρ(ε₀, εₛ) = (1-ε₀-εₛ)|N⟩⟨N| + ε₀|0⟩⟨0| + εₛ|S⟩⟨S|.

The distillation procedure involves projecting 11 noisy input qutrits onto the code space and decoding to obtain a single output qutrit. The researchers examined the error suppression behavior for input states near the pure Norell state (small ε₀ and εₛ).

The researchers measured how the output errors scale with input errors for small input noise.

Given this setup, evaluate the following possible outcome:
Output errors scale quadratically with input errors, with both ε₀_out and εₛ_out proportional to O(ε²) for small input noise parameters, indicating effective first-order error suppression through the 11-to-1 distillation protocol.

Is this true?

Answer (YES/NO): NO